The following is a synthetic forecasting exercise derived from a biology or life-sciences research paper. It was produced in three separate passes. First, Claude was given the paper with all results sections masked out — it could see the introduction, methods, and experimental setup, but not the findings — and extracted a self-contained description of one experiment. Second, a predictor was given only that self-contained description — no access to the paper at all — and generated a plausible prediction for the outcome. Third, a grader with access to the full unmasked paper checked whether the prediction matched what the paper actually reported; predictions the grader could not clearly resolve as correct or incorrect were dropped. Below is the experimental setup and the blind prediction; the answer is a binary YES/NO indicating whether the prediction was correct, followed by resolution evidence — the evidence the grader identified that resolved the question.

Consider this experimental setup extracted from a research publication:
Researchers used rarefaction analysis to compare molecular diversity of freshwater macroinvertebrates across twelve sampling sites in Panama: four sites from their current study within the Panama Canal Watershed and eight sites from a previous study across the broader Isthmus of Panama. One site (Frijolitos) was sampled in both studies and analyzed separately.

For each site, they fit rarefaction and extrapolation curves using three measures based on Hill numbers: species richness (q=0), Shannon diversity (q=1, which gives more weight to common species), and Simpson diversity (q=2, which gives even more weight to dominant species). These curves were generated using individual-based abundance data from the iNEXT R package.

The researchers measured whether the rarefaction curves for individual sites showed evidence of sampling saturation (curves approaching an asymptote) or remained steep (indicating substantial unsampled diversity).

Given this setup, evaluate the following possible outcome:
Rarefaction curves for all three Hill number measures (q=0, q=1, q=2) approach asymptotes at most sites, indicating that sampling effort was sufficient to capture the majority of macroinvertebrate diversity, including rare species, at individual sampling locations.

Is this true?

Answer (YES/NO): NO